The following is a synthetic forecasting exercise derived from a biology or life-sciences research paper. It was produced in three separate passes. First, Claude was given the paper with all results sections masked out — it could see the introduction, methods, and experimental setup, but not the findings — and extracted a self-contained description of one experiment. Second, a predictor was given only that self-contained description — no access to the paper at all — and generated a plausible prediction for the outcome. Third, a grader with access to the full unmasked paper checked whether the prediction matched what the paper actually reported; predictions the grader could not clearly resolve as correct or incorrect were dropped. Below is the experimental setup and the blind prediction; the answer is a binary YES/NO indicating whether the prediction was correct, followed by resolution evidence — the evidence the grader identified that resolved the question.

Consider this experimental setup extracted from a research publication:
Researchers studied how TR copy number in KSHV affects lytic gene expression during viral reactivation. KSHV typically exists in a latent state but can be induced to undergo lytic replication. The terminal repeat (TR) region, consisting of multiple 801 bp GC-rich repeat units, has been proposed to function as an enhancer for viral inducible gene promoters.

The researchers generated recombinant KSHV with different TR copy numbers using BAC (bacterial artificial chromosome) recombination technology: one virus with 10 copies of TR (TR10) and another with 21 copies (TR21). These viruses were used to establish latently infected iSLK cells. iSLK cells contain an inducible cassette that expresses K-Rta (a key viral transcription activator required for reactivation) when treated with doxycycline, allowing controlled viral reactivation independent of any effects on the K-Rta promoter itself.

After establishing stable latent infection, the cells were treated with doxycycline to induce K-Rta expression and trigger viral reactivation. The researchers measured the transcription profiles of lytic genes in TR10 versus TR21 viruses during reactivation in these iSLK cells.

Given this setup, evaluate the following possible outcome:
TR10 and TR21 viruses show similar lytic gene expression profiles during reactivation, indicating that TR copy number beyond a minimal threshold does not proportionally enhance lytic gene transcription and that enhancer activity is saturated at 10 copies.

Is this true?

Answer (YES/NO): YES